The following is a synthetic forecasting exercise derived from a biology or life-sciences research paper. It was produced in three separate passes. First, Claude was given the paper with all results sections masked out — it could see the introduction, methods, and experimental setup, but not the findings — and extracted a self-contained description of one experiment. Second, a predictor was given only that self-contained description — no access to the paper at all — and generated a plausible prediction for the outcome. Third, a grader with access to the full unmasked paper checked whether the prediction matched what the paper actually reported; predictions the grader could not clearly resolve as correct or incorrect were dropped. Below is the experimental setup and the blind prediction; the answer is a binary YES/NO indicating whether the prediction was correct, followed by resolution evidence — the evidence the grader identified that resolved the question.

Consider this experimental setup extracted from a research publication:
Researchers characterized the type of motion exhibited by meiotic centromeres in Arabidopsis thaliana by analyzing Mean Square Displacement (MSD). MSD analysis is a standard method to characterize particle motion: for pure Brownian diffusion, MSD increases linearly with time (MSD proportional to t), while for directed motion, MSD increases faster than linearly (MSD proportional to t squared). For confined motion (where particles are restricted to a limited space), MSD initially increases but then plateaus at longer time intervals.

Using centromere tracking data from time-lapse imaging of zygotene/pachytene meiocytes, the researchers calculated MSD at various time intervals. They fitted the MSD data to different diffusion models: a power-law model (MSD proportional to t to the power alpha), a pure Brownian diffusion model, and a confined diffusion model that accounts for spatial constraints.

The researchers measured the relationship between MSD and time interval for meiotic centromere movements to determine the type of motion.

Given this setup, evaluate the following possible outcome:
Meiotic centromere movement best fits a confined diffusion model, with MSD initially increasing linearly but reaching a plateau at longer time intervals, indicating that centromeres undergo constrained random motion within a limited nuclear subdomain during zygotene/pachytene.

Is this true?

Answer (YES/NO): NO